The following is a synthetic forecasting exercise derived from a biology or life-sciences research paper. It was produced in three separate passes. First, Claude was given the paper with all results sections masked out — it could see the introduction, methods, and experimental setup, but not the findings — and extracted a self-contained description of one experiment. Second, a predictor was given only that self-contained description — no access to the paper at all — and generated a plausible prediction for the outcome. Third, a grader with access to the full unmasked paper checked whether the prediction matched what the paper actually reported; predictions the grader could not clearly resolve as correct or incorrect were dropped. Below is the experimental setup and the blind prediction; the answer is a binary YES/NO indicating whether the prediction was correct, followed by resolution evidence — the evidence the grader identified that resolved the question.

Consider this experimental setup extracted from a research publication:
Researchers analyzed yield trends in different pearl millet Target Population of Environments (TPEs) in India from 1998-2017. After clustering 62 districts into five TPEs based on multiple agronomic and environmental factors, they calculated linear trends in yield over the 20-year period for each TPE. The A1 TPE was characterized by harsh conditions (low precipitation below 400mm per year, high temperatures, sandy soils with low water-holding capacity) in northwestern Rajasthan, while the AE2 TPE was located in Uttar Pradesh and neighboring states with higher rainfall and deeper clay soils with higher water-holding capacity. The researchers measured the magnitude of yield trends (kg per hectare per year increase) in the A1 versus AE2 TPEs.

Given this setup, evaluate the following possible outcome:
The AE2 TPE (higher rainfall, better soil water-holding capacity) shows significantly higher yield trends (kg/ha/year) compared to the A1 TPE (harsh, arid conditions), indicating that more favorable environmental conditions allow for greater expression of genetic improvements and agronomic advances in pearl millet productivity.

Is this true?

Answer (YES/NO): YES